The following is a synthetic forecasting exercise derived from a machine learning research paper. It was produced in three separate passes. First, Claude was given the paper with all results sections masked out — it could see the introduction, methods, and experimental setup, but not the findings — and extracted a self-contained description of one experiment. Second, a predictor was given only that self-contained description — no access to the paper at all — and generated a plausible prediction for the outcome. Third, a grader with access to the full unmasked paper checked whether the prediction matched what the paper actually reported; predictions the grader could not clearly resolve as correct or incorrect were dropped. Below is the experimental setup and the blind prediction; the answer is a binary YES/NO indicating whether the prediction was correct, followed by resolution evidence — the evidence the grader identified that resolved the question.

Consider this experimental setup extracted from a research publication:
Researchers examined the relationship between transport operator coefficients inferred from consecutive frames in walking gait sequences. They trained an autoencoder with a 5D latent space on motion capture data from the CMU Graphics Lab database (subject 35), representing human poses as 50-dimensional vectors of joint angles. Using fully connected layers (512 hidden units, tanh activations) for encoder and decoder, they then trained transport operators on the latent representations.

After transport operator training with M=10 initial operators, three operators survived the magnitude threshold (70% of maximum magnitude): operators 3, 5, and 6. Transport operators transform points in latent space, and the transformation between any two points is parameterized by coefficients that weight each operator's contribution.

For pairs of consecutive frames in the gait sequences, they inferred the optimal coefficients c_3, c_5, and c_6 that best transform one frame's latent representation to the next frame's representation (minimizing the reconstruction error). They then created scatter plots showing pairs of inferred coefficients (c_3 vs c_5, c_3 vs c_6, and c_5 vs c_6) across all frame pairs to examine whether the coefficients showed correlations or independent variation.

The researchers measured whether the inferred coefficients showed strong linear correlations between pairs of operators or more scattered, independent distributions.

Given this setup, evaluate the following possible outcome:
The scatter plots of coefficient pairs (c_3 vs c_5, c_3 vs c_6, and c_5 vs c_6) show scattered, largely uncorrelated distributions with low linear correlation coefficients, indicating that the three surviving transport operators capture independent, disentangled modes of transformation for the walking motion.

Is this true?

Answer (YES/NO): NO